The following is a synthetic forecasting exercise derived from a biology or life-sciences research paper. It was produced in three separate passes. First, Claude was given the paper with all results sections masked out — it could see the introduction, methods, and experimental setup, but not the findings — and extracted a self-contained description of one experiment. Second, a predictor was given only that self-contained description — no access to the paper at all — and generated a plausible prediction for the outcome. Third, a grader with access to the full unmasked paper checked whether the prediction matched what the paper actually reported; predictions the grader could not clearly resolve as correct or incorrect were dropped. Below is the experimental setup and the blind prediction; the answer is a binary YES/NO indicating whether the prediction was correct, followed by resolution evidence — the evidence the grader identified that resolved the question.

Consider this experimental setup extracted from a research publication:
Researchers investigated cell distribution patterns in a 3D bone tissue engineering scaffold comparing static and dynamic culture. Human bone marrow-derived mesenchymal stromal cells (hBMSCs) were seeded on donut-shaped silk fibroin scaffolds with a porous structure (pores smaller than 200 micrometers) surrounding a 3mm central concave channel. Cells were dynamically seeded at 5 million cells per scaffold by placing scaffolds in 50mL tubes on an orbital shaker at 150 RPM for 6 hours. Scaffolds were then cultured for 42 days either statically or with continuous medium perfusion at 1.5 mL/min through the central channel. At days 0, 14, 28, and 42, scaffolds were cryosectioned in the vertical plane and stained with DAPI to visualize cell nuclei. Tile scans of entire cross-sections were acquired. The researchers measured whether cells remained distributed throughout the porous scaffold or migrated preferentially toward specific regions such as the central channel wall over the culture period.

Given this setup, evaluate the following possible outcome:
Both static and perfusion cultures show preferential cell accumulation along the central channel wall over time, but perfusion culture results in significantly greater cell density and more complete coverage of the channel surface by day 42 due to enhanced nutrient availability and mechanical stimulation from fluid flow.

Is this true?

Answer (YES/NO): NO